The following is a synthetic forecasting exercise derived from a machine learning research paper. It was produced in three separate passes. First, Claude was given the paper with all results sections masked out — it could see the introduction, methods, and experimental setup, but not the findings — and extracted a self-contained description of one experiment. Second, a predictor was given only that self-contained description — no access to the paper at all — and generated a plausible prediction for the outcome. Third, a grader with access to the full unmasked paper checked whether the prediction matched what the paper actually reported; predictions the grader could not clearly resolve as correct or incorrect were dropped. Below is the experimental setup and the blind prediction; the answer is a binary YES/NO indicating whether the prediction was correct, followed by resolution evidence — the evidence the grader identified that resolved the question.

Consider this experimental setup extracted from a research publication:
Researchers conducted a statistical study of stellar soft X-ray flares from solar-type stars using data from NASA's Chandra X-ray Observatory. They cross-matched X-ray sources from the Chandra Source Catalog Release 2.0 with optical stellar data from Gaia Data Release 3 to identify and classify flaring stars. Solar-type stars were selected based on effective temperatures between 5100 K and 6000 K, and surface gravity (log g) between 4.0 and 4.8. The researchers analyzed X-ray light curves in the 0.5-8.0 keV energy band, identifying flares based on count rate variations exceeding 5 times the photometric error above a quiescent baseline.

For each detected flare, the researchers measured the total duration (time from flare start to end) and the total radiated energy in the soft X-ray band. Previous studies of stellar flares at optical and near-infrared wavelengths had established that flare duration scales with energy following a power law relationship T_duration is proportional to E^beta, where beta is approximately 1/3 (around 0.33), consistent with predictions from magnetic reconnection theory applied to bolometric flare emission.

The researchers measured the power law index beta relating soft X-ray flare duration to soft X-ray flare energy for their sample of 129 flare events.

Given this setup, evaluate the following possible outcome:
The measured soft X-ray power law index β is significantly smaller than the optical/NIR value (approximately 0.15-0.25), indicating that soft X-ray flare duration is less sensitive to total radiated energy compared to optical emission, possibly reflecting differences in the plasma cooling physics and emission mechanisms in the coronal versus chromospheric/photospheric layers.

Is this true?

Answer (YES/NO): YES